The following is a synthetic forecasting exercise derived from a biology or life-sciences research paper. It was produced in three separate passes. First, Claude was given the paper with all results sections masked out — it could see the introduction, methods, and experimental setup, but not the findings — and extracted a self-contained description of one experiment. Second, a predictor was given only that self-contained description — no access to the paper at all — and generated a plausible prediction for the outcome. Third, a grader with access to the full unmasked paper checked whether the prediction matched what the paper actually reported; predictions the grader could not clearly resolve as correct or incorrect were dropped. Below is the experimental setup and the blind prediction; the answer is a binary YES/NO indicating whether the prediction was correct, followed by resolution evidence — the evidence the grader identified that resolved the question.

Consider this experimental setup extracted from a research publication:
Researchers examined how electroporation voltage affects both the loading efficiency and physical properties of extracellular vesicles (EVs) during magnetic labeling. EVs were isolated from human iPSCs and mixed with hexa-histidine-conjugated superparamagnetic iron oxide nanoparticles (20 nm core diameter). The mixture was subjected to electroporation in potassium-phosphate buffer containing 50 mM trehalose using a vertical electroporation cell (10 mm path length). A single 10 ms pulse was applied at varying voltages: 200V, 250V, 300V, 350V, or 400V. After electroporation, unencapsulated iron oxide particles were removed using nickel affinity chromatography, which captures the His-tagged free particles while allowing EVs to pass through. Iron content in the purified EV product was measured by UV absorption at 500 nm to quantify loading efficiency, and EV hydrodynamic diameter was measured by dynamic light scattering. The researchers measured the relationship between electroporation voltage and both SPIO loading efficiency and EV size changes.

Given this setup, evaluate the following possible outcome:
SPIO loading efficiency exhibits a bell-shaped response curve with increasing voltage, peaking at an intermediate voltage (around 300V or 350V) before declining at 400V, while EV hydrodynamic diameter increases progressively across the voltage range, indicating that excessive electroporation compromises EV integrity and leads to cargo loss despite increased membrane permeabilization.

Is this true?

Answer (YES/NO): NO